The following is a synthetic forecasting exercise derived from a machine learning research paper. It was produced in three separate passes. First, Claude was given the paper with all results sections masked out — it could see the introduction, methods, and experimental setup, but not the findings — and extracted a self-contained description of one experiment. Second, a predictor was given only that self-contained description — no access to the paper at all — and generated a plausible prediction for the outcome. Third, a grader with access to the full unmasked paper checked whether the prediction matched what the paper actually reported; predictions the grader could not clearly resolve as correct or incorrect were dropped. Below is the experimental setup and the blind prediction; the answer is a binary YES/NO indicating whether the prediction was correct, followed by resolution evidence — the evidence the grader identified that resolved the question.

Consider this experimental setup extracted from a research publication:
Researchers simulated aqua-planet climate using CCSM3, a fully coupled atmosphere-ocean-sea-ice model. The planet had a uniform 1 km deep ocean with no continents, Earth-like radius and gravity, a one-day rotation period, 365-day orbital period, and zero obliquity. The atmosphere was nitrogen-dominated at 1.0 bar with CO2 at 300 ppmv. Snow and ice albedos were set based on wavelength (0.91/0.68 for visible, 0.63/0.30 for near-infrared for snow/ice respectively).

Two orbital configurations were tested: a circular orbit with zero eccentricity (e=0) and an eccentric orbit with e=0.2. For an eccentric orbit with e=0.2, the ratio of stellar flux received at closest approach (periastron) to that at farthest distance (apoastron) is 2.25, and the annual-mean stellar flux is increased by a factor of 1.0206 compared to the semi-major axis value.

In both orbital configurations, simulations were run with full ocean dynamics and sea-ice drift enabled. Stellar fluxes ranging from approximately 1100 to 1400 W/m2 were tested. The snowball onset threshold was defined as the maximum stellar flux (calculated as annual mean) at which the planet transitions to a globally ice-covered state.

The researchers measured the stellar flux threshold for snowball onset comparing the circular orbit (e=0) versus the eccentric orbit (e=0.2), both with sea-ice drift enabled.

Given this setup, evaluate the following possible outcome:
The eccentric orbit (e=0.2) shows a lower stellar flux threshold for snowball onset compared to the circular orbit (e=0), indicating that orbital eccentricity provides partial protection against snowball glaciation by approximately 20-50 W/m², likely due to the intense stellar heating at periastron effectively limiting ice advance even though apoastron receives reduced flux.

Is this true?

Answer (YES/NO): NO